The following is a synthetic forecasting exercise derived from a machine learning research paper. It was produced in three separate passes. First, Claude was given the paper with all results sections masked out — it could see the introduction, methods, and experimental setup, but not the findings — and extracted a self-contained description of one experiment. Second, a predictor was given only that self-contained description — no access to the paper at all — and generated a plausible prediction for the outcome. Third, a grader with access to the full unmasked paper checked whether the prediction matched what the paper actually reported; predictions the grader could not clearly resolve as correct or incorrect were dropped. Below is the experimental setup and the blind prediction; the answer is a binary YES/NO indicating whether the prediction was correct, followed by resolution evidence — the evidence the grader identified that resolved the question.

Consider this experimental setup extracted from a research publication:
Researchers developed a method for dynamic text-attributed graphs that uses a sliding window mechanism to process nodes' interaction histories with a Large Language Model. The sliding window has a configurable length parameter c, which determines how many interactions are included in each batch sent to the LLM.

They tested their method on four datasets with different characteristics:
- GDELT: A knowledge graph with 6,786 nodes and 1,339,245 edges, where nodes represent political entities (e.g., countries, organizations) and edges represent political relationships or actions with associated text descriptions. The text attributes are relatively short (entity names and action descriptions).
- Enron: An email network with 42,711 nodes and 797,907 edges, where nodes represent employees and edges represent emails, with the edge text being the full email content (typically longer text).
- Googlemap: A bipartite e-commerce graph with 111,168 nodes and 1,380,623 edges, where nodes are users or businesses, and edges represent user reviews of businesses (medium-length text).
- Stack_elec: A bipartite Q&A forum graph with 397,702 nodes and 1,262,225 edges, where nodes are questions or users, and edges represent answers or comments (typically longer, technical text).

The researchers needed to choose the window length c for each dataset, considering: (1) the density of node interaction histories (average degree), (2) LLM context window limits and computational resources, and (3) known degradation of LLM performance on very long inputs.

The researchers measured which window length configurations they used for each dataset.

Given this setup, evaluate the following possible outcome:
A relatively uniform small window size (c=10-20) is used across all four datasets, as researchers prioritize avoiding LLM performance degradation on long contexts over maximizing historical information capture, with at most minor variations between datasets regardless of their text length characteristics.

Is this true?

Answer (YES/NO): NO